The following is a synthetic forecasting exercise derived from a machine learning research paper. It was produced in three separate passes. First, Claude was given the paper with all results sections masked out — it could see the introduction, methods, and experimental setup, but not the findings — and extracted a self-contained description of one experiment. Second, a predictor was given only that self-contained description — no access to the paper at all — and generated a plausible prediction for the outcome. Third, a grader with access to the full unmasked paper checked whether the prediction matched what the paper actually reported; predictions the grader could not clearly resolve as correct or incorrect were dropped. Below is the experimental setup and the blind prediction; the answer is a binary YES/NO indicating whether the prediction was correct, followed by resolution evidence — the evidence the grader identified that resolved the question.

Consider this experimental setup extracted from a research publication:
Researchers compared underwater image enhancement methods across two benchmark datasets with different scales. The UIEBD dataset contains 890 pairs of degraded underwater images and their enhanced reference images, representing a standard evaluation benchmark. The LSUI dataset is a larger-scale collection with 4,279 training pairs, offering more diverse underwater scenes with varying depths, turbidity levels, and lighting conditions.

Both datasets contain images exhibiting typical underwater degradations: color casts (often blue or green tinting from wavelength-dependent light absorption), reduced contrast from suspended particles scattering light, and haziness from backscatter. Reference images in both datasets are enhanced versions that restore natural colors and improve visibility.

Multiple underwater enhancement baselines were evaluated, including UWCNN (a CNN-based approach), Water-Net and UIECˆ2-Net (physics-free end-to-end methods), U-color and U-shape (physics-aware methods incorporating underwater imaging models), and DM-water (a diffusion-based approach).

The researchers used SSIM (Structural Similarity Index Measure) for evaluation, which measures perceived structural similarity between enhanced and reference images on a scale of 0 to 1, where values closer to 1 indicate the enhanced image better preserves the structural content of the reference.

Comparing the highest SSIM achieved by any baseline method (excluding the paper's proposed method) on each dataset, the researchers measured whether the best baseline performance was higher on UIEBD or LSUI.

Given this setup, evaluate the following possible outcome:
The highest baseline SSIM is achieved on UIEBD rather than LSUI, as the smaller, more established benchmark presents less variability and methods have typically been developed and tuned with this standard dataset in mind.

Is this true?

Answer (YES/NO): NO